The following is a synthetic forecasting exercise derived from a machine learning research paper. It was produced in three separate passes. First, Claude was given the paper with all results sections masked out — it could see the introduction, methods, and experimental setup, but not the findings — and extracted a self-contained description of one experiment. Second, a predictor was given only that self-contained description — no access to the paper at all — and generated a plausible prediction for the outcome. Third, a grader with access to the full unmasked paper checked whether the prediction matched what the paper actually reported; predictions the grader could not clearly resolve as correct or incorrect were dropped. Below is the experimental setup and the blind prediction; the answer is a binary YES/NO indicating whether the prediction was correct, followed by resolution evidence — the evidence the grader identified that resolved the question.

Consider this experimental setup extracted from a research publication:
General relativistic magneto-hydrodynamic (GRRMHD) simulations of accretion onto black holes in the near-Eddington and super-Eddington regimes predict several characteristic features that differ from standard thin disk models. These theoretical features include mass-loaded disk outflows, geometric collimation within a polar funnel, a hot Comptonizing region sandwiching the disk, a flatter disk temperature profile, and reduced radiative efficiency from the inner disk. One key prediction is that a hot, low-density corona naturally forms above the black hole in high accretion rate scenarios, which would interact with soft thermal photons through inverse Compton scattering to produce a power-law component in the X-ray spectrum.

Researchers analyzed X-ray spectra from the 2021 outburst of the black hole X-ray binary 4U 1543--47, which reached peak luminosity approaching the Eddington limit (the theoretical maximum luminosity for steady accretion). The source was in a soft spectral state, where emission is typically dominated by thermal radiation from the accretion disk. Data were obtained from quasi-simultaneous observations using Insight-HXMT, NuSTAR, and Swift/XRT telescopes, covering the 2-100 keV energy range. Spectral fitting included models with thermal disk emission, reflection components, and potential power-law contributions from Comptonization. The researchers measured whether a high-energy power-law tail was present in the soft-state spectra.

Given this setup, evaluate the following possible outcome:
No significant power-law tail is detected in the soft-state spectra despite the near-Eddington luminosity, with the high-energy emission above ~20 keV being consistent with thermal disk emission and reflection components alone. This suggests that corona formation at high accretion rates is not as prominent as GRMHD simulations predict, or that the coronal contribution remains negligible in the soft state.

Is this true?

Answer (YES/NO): NO